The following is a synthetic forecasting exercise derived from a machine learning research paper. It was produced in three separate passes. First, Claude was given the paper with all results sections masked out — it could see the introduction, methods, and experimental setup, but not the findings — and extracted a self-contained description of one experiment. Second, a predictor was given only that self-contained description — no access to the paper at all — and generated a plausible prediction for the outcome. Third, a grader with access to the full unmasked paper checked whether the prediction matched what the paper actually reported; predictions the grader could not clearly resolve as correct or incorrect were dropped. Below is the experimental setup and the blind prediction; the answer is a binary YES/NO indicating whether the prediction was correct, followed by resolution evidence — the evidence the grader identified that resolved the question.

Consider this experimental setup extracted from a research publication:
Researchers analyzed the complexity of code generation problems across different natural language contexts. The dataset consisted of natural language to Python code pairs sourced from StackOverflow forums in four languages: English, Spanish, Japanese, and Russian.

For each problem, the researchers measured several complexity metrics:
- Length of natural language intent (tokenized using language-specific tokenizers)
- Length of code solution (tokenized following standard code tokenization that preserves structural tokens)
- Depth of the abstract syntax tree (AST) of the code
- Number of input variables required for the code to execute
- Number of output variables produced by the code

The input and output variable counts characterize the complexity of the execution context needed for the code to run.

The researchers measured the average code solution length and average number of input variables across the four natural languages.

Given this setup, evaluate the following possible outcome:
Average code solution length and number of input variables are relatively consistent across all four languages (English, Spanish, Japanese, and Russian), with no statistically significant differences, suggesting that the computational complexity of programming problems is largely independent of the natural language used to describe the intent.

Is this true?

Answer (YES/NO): NO